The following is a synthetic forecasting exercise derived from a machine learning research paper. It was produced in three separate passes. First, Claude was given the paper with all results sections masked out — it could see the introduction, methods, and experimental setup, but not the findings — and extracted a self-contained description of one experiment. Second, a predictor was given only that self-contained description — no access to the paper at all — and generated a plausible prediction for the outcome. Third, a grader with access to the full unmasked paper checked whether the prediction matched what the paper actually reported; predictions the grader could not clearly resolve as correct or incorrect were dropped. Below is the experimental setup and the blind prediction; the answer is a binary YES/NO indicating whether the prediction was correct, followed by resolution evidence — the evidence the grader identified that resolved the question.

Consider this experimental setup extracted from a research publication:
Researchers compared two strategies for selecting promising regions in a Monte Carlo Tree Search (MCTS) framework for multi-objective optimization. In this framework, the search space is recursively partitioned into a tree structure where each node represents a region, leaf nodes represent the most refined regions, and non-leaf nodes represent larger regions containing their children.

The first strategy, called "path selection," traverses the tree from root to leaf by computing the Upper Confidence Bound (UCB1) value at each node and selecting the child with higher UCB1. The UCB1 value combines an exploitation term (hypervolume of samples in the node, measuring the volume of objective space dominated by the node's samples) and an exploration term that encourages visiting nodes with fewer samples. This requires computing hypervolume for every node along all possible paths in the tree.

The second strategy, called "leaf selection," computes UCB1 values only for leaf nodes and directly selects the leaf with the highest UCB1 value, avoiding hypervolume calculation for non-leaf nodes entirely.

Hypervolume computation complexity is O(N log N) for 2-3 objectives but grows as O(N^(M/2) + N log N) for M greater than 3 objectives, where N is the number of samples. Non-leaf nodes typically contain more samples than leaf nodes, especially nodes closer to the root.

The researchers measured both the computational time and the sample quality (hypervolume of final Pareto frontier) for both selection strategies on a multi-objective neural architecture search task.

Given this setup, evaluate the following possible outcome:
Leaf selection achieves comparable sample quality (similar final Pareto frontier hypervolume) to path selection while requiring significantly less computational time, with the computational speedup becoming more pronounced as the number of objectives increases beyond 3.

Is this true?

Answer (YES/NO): NO